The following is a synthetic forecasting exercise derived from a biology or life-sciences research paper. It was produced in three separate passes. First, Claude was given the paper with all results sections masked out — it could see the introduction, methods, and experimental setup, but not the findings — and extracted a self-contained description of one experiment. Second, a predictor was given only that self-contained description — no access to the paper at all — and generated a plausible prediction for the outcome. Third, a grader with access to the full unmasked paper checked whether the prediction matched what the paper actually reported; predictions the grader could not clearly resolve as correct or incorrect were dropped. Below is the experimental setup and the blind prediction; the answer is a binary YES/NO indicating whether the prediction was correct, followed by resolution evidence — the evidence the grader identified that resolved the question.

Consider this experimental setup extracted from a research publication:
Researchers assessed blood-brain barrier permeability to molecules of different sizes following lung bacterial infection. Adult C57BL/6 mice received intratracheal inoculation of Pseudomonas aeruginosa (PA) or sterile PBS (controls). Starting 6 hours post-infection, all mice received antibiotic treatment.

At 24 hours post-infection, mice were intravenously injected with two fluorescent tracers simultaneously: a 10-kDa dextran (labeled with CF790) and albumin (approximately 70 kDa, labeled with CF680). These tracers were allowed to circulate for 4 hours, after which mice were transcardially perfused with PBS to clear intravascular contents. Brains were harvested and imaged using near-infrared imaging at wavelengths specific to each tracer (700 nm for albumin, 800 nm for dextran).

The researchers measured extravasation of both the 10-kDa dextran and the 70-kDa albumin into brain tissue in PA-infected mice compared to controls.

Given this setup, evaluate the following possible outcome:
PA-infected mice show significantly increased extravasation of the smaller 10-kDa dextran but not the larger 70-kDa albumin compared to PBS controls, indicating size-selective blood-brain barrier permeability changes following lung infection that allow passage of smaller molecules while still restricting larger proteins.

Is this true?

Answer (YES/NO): NO